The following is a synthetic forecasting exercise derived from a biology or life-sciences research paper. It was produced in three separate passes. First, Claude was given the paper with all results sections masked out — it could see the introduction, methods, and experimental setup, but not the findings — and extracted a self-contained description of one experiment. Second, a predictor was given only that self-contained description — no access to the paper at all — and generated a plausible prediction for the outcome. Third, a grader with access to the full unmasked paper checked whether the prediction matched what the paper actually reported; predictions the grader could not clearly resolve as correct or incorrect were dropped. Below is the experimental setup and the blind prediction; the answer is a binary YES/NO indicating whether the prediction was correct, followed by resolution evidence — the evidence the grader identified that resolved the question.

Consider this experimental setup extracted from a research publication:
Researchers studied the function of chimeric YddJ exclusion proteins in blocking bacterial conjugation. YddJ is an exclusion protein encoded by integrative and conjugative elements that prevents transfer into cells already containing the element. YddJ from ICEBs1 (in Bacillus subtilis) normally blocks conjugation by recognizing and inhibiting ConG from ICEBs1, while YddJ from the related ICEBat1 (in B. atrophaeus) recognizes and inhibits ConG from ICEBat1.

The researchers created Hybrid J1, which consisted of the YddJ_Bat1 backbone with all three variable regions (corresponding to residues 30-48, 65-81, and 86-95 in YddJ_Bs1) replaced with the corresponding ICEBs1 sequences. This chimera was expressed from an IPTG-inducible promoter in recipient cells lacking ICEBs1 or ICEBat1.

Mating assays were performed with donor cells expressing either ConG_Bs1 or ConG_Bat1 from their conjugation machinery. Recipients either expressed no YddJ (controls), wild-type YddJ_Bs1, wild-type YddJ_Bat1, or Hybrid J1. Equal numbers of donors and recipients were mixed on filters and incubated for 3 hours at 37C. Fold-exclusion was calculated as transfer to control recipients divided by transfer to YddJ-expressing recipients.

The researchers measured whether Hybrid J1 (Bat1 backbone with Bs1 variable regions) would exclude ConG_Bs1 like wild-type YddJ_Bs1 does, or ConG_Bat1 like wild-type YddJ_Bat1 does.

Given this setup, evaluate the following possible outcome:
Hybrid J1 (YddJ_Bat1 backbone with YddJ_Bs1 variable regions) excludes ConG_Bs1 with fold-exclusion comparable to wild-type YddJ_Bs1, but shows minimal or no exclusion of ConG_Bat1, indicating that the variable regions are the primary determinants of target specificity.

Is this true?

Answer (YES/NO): YES